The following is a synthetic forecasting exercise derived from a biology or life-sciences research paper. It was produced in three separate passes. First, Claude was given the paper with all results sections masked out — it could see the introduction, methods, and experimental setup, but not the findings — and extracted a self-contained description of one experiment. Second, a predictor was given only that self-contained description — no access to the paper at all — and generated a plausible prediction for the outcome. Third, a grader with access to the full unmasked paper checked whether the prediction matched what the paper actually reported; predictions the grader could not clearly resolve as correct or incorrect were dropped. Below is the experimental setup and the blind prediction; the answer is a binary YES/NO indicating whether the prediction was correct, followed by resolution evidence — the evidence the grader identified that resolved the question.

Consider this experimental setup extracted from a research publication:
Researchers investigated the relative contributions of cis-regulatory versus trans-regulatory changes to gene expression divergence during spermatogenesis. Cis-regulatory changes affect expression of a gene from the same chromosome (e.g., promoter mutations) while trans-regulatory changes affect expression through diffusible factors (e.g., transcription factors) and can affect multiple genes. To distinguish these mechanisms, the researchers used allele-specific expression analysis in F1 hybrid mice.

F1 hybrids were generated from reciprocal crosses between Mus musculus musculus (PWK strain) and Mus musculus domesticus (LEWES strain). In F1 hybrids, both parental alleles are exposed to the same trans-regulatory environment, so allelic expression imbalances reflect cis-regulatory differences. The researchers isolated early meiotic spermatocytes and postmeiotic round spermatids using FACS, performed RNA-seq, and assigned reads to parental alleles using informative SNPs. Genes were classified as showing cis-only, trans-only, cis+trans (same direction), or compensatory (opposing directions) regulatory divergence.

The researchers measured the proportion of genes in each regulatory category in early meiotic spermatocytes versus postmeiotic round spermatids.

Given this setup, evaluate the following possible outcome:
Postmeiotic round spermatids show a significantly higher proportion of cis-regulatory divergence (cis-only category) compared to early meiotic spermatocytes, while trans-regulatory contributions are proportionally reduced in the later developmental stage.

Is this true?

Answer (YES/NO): YES